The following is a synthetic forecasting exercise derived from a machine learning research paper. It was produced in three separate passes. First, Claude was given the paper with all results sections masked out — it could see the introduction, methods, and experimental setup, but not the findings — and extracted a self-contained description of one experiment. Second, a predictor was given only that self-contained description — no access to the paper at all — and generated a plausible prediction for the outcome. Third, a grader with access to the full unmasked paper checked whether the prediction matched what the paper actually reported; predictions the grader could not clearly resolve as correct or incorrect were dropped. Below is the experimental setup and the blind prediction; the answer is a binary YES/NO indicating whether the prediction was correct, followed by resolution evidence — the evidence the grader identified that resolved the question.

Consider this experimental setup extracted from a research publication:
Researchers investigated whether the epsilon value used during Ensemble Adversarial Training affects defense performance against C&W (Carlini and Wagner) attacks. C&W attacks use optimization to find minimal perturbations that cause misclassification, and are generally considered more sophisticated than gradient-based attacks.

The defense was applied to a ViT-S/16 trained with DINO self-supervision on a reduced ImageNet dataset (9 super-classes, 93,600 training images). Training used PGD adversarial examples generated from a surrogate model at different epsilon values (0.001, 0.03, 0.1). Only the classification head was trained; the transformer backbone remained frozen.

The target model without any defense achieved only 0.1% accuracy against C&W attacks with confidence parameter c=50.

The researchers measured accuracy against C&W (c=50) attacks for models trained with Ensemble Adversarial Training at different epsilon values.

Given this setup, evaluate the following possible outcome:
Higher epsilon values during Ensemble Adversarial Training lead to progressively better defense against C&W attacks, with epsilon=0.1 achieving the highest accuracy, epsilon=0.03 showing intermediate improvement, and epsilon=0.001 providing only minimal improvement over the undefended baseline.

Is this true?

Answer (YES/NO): NO